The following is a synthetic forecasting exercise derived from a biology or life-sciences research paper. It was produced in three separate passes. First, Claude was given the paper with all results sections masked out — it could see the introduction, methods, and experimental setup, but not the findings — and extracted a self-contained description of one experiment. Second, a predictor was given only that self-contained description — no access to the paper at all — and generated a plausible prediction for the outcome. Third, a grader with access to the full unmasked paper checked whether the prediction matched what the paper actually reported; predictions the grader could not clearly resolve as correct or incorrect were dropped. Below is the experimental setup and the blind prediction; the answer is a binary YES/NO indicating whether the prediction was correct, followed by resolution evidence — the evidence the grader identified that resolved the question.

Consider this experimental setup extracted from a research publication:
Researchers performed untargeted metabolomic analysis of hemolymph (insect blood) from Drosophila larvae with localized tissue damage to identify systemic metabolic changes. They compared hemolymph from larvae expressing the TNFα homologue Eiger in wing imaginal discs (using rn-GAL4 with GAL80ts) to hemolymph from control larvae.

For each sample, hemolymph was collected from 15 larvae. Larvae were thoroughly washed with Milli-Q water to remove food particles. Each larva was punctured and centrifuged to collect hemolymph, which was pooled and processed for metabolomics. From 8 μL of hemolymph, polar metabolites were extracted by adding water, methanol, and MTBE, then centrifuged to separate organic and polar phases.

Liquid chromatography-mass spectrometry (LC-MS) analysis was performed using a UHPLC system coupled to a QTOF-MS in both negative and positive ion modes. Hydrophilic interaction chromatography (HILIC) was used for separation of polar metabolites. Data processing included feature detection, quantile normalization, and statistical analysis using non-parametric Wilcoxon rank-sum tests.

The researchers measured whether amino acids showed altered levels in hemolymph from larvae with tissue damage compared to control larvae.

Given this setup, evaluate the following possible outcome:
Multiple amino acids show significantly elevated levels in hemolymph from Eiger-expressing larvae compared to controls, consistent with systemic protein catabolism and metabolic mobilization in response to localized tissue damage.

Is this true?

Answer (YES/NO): YES